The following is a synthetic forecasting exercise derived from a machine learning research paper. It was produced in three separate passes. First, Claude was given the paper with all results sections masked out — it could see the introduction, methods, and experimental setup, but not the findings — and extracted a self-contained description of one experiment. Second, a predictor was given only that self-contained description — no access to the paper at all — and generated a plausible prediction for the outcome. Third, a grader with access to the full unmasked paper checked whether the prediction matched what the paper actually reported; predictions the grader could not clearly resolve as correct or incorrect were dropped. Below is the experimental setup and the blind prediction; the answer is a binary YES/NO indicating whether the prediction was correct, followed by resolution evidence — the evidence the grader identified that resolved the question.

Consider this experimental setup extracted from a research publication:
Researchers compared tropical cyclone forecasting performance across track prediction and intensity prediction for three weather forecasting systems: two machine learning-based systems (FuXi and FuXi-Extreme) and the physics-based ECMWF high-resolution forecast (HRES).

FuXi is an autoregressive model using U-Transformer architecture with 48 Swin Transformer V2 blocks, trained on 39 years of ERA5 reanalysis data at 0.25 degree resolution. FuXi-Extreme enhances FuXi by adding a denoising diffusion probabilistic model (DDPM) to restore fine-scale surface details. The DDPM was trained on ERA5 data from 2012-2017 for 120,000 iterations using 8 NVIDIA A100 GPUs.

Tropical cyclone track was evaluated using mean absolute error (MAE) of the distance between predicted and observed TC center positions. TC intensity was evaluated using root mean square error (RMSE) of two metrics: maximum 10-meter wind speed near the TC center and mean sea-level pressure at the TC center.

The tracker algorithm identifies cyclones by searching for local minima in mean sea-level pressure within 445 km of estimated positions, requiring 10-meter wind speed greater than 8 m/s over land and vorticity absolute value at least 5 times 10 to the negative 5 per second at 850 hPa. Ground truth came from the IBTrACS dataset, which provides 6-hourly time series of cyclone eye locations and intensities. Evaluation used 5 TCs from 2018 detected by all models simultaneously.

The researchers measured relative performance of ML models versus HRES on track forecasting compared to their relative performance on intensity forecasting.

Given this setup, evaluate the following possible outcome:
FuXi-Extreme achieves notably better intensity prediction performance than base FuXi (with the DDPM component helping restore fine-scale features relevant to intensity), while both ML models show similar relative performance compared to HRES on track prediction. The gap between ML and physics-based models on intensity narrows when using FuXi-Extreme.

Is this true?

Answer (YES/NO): NO